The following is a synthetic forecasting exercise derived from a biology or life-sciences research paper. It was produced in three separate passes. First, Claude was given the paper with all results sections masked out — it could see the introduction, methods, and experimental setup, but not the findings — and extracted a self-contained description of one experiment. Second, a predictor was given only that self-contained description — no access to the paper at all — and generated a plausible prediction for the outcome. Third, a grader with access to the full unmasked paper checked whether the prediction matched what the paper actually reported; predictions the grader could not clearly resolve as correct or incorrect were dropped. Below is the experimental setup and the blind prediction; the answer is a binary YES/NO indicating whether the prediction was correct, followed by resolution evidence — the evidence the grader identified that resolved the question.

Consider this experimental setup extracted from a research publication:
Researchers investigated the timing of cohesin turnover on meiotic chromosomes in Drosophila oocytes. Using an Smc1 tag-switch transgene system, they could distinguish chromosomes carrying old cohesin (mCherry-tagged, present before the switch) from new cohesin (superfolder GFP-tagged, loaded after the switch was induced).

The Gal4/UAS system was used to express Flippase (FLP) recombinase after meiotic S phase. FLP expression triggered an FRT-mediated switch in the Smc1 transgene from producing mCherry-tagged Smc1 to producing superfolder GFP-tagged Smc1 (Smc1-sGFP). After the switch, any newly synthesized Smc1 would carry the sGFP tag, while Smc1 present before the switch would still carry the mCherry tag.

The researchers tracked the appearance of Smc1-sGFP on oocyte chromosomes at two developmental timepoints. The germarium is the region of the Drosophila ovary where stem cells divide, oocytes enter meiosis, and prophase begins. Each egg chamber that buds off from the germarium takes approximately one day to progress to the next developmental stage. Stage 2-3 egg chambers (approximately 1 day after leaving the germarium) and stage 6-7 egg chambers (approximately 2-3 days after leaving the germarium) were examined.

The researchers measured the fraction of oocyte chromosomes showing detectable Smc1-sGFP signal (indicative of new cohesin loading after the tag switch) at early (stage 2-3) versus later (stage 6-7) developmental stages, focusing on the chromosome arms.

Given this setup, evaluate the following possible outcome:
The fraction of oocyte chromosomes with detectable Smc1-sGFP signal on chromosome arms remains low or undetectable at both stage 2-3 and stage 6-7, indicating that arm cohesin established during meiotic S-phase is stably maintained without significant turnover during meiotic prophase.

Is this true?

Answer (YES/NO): NO